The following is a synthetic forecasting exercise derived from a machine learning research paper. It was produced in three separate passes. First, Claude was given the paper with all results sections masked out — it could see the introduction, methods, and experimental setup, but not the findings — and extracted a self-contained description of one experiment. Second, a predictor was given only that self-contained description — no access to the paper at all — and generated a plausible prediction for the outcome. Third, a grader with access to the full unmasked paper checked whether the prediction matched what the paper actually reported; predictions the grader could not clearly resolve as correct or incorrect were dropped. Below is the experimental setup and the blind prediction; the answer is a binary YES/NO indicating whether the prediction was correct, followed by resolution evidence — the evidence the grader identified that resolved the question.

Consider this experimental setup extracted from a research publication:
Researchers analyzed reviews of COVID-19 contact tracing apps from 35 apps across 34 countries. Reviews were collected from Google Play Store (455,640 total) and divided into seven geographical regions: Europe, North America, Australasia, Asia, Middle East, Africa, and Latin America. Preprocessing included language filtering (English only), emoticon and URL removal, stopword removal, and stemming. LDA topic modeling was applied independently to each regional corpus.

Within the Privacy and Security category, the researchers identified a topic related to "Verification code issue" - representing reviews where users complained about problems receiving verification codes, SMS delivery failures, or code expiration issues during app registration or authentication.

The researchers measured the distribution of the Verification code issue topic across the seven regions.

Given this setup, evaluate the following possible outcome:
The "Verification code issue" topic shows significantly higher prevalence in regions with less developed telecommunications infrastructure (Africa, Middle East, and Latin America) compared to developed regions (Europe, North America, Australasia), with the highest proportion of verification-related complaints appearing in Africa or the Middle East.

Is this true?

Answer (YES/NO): NO